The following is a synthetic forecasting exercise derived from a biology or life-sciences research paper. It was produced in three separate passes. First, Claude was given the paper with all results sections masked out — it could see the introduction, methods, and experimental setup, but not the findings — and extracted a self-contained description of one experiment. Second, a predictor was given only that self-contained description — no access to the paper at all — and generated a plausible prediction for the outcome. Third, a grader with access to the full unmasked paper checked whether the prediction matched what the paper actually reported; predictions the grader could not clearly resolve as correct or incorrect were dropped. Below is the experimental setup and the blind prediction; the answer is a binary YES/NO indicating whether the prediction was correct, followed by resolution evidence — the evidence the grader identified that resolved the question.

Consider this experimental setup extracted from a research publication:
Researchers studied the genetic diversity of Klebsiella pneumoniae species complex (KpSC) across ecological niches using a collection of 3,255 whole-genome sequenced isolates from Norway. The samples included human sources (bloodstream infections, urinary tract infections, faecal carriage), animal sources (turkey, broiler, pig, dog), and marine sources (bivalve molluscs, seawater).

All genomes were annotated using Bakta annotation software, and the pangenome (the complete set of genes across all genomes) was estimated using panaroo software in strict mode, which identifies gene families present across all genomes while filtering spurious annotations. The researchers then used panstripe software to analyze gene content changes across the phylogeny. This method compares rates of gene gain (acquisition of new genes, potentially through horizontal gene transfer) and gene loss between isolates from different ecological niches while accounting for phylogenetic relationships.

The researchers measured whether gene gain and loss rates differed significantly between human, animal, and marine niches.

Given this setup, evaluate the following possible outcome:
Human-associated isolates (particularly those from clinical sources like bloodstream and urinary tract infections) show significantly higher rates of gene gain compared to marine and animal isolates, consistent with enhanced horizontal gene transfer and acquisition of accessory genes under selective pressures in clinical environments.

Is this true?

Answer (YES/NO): NO